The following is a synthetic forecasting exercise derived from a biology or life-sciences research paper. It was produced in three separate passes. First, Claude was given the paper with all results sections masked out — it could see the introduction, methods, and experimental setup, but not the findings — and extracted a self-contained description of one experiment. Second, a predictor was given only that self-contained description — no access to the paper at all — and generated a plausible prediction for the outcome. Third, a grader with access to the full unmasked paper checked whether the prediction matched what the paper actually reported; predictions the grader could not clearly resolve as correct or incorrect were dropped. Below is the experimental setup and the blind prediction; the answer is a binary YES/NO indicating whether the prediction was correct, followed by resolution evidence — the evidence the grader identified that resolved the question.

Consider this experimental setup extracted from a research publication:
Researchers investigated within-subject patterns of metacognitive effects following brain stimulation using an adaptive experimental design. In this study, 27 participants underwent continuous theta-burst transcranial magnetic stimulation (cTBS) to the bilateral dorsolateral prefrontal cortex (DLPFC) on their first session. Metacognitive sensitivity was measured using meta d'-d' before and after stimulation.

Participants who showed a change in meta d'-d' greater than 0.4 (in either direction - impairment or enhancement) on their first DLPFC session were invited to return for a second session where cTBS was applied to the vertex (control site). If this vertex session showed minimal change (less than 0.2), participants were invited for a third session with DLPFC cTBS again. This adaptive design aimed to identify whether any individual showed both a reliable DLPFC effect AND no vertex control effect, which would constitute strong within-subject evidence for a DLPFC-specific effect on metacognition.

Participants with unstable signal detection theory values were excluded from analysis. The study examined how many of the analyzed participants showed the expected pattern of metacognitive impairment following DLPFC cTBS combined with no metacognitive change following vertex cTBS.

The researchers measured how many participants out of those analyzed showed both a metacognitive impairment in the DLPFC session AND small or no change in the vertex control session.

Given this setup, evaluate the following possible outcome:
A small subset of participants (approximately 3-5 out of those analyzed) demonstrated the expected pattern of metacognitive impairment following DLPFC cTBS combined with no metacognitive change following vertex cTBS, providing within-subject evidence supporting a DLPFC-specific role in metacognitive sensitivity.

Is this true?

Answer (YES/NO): NO